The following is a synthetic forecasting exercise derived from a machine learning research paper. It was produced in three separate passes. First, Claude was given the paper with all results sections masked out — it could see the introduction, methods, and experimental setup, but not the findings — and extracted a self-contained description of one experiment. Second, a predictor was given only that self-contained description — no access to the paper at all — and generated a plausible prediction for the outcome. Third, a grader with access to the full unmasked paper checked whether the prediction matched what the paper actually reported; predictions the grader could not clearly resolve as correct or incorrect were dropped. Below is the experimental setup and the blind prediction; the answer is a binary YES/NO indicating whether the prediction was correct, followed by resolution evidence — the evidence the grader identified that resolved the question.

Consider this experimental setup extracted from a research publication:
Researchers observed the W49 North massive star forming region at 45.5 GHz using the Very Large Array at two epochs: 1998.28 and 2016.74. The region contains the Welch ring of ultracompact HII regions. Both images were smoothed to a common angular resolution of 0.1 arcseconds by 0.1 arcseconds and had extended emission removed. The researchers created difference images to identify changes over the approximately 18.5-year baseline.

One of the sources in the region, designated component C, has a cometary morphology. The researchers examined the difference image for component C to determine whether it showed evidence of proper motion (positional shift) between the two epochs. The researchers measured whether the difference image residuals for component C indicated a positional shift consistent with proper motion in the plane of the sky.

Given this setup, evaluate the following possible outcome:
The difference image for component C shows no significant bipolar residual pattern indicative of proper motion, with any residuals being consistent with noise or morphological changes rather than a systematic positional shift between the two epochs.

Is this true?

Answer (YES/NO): NO